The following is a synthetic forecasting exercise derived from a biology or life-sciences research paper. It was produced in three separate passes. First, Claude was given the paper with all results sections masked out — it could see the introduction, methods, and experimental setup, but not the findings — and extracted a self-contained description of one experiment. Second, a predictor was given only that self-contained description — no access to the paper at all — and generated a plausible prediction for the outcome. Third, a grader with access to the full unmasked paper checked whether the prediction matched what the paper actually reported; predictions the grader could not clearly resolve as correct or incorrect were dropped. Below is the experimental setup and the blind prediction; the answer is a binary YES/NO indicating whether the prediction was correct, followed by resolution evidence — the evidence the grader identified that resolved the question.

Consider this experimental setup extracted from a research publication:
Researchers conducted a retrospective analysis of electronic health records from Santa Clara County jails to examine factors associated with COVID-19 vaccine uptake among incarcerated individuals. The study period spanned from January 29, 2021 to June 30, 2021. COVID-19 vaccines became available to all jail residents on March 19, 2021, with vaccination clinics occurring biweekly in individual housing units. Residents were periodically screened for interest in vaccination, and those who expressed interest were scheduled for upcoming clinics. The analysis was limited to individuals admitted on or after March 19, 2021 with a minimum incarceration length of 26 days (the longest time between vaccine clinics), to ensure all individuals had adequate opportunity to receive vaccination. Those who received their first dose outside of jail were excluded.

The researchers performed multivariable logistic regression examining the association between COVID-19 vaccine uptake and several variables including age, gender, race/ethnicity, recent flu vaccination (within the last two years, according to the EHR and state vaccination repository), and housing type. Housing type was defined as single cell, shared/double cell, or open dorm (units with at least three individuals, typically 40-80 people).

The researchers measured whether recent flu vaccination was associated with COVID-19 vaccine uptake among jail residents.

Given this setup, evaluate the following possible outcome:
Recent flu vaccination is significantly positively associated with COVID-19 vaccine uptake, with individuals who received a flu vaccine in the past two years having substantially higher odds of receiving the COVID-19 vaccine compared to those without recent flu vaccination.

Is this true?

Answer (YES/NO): YES